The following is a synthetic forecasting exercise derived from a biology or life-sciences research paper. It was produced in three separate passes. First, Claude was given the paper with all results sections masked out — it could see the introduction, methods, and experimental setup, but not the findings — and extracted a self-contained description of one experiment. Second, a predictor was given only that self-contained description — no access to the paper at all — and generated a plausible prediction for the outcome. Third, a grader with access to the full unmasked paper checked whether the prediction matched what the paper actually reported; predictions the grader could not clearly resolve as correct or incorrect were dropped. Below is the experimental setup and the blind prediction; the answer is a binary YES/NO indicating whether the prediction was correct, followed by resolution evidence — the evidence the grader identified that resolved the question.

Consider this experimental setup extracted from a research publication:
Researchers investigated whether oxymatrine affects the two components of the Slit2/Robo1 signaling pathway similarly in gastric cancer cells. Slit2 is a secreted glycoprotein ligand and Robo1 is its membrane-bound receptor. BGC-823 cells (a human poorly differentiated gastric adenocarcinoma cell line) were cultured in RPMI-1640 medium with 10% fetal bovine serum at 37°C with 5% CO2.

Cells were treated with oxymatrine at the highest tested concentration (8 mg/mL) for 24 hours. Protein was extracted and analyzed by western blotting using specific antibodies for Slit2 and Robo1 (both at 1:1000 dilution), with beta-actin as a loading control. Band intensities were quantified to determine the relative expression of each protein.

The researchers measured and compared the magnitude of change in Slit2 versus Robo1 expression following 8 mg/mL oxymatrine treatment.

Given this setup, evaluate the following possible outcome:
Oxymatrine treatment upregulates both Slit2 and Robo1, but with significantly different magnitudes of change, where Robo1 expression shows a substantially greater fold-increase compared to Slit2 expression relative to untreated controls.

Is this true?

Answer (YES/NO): NO